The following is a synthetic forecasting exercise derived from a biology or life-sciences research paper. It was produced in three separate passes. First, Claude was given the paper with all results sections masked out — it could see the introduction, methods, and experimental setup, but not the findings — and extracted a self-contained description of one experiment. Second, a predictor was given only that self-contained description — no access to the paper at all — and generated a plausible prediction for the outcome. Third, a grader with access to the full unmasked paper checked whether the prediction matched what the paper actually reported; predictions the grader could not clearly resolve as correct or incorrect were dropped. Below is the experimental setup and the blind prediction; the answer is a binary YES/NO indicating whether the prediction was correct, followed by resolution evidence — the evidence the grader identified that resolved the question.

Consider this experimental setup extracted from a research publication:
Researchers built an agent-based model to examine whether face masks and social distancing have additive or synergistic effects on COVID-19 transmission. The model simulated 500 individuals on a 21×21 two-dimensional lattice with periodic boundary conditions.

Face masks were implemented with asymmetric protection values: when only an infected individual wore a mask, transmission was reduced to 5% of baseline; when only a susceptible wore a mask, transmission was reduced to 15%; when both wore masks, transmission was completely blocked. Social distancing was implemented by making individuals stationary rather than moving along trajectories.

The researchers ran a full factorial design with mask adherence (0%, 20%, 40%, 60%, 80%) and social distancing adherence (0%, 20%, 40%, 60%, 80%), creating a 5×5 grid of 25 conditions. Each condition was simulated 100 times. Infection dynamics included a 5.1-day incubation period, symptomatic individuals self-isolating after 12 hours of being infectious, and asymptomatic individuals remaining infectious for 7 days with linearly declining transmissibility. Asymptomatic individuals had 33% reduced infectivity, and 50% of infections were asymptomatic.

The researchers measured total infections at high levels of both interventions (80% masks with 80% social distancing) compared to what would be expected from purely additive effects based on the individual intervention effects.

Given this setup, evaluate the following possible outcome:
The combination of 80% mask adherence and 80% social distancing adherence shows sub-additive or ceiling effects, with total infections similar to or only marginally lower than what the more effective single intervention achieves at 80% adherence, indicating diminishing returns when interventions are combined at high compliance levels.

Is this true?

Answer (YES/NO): NO